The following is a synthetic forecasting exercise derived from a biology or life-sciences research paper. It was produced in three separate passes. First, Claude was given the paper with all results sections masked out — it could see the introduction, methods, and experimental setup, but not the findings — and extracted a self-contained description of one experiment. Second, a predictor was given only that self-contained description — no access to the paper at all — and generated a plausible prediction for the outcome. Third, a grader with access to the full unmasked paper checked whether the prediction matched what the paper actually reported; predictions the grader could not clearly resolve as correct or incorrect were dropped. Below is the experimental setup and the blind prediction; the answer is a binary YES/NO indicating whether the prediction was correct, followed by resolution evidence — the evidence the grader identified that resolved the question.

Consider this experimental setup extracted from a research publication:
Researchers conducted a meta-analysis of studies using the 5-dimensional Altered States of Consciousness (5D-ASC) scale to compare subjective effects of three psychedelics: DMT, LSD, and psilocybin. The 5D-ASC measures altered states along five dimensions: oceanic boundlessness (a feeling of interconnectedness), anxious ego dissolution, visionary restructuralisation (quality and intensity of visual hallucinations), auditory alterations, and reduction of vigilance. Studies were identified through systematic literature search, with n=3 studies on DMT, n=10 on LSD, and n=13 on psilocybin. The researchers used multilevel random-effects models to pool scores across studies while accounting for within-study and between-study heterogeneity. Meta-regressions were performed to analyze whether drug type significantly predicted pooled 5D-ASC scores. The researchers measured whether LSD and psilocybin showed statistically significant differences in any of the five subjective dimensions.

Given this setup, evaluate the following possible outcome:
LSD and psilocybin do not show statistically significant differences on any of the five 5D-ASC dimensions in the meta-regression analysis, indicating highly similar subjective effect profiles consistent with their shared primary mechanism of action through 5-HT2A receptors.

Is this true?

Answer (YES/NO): NO